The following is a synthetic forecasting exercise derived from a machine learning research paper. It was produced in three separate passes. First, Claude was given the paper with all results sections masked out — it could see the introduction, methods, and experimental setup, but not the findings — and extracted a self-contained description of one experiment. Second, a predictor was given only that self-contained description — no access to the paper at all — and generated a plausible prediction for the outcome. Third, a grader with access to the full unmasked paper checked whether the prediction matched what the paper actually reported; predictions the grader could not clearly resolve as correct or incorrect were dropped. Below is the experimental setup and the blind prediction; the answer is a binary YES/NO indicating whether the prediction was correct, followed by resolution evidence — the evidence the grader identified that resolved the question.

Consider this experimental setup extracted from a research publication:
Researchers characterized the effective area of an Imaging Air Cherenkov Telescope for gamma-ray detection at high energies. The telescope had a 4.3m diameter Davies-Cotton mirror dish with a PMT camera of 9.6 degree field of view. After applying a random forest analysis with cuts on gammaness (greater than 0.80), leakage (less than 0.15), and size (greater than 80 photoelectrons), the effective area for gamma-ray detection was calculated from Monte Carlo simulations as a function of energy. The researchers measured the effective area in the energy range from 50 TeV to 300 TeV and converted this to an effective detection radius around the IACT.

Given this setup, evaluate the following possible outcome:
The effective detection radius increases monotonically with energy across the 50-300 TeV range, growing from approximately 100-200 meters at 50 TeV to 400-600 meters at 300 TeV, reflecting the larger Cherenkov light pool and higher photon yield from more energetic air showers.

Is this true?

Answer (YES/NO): NO